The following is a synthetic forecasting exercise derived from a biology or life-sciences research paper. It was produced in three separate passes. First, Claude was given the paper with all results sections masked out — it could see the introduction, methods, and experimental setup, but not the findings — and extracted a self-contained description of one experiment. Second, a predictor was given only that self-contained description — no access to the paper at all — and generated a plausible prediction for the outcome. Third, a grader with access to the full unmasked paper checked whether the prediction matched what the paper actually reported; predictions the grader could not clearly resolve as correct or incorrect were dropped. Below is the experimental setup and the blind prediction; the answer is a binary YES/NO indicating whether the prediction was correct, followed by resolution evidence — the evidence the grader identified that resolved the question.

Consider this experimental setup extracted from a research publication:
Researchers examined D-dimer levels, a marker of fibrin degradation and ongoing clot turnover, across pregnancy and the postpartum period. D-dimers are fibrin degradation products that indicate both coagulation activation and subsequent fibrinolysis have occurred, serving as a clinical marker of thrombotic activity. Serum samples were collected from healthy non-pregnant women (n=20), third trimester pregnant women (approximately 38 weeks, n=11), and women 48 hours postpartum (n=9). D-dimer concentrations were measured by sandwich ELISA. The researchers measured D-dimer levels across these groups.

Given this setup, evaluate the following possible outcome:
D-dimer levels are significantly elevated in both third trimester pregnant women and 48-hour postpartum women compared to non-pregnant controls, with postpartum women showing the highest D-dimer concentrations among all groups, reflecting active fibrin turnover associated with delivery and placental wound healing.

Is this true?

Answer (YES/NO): YES